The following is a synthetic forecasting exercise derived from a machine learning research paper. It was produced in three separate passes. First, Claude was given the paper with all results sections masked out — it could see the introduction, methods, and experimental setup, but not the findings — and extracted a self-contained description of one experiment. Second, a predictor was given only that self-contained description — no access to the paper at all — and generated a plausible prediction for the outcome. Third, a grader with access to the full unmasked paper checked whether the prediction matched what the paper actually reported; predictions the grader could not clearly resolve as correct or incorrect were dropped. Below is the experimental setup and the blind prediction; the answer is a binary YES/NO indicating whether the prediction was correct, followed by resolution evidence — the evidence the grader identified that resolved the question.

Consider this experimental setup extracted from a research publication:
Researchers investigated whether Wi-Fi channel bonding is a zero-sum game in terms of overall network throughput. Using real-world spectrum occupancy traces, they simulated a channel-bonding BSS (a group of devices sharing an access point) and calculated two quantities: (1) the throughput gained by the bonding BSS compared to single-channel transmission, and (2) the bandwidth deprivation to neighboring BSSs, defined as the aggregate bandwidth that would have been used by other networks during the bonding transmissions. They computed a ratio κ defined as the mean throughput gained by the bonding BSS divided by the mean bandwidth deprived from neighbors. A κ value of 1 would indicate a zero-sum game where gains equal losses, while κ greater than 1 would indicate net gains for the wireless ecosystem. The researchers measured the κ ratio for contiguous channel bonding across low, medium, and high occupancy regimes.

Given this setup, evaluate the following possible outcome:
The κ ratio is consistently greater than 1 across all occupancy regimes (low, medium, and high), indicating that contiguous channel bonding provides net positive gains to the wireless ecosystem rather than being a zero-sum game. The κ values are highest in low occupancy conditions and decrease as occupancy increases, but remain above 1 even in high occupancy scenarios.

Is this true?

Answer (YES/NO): YES